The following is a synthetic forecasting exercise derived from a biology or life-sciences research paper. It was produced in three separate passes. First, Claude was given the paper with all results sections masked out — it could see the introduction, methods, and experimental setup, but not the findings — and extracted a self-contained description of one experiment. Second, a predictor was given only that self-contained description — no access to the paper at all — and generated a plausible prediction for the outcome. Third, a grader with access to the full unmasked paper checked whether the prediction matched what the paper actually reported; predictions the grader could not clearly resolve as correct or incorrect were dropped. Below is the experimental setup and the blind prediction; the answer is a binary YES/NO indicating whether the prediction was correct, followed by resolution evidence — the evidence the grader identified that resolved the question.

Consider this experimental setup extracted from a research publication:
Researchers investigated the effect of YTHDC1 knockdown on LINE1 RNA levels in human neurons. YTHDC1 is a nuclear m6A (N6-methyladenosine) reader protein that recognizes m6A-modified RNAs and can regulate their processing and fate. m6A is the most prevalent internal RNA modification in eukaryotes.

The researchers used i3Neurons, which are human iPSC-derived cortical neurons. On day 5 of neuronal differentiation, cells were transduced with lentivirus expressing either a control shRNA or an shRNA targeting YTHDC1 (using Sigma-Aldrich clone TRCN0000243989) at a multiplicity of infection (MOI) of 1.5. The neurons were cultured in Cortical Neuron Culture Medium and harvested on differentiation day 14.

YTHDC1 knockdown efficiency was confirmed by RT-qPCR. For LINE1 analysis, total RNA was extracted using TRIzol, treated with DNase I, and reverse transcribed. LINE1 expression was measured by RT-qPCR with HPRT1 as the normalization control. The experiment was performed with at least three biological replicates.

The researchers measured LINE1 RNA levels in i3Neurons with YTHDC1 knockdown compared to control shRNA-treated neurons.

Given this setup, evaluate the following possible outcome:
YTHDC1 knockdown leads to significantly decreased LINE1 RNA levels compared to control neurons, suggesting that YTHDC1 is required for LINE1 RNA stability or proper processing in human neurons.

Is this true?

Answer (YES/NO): NO